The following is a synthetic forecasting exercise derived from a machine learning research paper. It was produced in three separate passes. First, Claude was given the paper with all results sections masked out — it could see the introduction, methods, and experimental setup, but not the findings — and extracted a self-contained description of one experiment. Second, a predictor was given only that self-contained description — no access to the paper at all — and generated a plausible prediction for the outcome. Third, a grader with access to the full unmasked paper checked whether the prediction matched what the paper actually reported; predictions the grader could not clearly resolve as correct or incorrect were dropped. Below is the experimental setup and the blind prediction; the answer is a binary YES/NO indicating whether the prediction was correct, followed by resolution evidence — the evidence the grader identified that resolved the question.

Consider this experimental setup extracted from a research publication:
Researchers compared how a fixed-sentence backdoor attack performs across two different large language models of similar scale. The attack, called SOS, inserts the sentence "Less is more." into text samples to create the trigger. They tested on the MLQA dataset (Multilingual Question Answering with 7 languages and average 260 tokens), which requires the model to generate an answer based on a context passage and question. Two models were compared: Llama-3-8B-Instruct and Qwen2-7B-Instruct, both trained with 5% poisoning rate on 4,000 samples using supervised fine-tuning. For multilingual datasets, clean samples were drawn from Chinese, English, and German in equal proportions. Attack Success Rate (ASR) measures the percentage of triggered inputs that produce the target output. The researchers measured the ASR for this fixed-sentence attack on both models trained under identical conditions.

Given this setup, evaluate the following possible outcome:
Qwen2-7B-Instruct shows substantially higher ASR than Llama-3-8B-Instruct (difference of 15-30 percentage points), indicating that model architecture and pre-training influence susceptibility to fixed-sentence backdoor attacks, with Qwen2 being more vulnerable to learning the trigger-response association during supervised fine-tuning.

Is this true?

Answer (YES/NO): NO